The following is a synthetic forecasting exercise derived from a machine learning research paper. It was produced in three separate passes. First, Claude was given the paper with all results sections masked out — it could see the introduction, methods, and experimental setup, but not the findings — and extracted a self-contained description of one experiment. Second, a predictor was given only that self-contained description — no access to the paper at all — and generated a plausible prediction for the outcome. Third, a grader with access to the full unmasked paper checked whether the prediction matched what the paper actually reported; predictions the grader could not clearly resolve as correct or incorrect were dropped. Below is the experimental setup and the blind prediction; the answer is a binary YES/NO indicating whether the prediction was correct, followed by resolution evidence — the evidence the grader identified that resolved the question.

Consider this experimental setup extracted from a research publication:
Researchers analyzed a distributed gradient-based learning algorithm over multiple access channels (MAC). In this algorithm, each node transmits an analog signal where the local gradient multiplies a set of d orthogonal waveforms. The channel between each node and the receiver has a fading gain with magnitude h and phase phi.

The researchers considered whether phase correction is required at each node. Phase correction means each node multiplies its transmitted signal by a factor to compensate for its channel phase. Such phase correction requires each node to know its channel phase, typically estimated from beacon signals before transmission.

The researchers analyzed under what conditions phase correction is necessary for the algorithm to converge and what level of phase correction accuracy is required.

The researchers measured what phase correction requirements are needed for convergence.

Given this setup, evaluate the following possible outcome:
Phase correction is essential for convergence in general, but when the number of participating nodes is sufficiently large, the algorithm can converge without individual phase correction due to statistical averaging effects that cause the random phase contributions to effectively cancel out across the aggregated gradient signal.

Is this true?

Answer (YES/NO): NO